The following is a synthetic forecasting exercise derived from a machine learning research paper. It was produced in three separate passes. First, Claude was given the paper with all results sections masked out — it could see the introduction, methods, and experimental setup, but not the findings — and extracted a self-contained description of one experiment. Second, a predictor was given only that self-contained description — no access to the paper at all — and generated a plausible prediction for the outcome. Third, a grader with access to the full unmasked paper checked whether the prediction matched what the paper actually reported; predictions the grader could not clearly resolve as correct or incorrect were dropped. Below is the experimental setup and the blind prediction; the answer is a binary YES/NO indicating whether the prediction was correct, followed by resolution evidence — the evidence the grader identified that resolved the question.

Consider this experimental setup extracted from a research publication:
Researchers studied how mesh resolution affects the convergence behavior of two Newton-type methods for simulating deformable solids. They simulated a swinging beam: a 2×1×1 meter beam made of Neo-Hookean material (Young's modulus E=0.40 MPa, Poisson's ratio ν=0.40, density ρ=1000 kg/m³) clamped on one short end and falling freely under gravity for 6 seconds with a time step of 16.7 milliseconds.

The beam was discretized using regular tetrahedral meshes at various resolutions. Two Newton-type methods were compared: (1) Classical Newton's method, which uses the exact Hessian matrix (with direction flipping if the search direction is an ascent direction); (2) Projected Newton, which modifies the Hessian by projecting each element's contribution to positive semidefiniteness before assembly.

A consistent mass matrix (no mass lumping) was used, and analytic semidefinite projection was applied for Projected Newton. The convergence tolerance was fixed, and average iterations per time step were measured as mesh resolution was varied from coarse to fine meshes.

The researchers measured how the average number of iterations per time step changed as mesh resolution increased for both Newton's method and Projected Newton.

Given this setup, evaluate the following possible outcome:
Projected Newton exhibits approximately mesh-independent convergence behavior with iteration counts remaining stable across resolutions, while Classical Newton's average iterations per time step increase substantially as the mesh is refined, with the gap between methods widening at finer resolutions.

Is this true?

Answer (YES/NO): NO